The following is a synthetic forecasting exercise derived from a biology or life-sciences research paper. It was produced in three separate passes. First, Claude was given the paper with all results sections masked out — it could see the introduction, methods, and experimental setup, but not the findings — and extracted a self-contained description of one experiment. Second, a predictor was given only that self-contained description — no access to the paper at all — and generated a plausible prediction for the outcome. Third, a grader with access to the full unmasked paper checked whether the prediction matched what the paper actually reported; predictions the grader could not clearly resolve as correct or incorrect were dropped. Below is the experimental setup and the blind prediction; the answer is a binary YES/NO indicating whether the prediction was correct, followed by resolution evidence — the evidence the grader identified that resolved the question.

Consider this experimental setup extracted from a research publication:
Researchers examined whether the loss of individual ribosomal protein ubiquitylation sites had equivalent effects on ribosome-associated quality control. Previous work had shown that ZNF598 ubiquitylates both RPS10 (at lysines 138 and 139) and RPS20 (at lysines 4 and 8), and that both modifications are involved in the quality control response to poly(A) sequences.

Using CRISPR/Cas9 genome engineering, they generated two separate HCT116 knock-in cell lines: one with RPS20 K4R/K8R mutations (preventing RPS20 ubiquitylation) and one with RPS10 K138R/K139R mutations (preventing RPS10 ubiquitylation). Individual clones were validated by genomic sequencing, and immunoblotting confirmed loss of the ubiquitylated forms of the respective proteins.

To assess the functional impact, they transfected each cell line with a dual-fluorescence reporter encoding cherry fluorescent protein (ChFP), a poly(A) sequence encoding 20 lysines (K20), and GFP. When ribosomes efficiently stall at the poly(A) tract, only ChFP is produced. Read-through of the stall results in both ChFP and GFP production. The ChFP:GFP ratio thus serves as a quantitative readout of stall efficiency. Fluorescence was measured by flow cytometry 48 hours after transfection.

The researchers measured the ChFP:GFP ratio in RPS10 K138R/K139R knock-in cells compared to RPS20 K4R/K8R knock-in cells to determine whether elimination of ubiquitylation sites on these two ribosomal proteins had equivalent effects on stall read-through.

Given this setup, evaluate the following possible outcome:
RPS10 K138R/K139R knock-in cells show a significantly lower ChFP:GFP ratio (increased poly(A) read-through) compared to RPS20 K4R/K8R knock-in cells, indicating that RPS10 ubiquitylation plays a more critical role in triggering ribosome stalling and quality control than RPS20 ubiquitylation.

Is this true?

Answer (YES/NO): NO